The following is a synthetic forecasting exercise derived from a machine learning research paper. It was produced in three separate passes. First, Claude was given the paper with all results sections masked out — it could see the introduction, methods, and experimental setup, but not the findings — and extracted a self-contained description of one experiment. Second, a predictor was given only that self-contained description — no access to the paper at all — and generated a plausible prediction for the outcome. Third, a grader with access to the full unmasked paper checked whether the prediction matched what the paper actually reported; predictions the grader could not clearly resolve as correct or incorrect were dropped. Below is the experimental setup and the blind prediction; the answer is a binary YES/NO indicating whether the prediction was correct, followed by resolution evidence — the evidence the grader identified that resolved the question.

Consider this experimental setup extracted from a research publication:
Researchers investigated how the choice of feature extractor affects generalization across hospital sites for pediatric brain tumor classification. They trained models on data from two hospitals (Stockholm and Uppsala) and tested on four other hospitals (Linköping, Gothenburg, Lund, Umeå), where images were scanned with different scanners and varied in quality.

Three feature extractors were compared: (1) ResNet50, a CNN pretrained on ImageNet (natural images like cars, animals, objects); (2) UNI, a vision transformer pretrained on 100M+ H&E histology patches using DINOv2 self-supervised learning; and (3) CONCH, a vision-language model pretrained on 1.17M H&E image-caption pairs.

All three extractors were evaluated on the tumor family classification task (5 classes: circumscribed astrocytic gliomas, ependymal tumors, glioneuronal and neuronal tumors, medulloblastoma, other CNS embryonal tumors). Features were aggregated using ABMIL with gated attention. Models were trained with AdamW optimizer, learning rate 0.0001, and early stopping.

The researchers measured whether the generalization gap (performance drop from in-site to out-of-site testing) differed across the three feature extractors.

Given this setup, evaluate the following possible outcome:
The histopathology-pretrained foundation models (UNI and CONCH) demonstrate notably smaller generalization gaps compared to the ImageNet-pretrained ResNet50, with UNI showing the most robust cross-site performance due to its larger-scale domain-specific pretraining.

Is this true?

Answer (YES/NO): NO